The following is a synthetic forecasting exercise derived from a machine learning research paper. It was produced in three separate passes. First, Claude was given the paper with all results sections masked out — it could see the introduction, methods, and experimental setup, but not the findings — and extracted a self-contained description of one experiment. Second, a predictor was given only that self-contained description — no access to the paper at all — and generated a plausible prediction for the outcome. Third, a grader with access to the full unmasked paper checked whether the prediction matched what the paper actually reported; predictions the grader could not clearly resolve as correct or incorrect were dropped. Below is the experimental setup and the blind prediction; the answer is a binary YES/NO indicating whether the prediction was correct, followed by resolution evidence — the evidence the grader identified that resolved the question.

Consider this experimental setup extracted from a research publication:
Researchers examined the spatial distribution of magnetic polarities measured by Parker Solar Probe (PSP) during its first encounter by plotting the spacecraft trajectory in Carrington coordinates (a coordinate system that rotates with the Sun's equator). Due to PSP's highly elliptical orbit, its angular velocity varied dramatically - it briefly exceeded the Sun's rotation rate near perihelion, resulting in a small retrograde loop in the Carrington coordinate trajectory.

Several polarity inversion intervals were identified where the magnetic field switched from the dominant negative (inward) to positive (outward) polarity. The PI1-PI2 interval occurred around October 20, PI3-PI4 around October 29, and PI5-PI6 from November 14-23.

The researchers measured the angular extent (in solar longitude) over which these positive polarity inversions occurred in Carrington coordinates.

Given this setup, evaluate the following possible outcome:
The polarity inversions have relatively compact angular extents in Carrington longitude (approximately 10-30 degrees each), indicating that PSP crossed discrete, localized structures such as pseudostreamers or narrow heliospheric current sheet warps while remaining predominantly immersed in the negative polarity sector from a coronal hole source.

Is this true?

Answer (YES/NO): NO